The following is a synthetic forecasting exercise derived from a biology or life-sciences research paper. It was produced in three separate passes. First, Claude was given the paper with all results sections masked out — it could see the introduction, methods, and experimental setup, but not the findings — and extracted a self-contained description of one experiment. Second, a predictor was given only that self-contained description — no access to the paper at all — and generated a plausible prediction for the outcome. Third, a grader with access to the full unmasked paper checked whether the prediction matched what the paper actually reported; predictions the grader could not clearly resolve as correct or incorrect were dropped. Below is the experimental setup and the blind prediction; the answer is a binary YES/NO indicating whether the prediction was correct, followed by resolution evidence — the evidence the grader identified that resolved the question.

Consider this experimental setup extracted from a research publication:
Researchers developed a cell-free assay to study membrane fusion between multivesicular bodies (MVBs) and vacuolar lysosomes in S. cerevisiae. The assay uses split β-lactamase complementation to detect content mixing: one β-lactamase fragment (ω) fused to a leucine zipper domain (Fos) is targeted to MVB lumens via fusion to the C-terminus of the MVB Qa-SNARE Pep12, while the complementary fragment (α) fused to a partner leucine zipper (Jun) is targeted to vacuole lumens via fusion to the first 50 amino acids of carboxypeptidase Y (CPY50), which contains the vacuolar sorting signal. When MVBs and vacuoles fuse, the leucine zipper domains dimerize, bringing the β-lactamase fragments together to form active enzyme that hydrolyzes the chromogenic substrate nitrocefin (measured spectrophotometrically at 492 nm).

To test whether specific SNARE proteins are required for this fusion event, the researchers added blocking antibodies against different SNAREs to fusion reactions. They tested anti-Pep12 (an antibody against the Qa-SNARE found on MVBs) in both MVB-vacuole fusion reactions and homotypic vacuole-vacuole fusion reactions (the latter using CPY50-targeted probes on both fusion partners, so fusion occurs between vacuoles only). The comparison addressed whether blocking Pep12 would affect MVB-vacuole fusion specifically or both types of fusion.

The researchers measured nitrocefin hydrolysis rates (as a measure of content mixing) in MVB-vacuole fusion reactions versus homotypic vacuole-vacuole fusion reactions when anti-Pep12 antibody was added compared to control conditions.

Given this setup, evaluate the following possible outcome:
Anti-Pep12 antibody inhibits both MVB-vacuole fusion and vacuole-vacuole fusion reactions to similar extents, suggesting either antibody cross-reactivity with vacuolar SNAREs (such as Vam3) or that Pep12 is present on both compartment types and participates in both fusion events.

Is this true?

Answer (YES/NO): NO